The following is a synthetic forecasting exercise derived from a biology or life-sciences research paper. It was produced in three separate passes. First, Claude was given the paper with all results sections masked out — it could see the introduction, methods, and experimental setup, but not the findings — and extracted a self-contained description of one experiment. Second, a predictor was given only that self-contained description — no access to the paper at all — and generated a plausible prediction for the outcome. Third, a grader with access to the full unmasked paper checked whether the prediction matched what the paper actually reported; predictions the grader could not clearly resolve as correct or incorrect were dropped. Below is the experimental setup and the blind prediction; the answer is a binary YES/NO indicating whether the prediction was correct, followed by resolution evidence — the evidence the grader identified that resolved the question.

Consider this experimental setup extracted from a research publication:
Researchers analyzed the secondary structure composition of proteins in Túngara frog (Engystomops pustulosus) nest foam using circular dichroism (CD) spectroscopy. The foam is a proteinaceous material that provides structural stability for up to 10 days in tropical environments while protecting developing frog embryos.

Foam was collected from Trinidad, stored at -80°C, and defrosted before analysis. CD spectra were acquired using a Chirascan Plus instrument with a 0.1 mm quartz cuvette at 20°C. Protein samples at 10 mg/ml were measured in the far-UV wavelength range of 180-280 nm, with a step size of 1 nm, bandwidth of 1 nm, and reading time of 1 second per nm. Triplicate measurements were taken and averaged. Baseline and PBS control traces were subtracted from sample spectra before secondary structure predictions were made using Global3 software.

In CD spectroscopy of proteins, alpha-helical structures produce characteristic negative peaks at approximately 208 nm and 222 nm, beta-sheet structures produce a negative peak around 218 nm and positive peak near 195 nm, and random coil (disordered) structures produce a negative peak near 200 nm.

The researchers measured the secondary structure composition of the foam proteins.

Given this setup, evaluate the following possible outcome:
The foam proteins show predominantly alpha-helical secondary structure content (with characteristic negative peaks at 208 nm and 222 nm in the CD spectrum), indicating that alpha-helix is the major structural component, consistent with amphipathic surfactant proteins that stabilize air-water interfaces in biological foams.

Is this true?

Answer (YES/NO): NO